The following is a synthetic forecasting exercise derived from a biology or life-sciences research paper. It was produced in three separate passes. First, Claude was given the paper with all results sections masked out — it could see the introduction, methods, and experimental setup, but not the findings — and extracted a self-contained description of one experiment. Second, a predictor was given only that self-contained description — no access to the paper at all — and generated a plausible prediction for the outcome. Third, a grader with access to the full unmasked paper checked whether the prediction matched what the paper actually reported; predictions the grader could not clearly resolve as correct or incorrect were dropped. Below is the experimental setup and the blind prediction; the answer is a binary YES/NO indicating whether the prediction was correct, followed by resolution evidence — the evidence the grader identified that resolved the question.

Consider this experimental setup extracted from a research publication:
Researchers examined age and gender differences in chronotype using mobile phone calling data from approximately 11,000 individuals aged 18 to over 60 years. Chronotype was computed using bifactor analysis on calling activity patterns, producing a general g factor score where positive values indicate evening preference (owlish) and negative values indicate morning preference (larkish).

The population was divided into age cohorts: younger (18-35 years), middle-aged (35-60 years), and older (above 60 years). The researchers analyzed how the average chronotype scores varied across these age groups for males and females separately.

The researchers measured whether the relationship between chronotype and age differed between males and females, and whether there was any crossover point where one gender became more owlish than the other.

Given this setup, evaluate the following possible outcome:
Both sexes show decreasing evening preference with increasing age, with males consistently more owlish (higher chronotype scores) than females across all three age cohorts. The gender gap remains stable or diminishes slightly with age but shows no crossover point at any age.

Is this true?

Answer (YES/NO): NO